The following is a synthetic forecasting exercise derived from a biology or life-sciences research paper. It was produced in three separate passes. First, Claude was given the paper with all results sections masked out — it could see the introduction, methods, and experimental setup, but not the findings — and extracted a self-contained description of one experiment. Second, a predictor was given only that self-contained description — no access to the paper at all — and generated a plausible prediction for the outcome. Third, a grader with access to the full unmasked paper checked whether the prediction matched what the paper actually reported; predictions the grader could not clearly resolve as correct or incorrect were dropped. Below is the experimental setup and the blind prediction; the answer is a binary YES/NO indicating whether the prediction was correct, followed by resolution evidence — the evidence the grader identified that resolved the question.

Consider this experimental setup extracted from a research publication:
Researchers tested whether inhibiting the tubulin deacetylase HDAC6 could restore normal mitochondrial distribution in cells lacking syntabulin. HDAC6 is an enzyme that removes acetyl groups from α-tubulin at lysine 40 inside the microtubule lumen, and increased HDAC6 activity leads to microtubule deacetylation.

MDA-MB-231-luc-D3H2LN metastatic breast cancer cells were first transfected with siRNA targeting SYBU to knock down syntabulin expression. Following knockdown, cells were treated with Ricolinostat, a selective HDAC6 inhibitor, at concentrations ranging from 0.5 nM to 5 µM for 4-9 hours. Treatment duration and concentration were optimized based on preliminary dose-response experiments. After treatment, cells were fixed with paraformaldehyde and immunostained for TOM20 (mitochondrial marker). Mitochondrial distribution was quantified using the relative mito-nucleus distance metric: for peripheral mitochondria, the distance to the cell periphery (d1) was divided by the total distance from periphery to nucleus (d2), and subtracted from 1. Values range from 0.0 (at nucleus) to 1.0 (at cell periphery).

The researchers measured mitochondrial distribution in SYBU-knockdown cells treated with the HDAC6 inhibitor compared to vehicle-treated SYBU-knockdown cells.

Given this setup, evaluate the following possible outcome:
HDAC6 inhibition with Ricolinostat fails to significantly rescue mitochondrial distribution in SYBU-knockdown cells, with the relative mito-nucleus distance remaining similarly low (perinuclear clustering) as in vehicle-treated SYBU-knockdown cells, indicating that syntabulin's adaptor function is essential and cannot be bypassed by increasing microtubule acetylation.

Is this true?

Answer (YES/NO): NO